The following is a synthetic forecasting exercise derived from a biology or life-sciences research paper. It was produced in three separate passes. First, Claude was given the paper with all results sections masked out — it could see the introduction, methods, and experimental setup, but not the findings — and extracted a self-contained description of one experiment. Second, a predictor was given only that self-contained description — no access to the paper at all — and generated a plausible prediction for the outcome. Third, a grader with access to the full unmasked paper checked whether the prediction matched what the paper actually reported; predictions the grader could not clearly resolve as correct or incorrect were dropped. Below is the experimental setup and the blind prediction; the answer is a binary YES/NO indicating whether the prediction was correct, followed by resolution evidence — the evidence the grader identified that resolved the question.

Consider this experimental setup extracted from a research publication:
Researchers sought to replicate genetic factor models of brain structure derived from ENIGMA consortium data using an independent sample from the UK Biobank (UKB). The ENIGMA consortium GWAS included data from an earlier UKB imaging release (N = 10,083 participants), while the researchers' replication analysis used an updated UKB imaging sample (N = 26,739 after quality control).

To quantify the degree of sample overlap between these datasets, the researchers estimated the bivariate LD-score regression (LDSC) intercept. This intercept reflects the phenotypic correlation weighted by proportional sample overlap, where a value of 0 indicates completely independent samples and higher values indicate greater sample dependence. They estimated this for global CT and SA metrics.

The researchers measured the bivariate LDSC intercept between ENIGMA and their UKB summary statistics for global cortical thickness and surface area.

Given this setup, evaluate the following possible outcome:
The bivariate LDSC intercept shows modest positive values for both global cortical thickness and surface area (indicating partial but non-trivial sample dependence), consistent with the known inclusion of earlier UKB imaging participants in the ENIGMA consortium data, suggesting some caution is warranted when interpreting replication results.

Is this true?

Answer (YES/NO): NO